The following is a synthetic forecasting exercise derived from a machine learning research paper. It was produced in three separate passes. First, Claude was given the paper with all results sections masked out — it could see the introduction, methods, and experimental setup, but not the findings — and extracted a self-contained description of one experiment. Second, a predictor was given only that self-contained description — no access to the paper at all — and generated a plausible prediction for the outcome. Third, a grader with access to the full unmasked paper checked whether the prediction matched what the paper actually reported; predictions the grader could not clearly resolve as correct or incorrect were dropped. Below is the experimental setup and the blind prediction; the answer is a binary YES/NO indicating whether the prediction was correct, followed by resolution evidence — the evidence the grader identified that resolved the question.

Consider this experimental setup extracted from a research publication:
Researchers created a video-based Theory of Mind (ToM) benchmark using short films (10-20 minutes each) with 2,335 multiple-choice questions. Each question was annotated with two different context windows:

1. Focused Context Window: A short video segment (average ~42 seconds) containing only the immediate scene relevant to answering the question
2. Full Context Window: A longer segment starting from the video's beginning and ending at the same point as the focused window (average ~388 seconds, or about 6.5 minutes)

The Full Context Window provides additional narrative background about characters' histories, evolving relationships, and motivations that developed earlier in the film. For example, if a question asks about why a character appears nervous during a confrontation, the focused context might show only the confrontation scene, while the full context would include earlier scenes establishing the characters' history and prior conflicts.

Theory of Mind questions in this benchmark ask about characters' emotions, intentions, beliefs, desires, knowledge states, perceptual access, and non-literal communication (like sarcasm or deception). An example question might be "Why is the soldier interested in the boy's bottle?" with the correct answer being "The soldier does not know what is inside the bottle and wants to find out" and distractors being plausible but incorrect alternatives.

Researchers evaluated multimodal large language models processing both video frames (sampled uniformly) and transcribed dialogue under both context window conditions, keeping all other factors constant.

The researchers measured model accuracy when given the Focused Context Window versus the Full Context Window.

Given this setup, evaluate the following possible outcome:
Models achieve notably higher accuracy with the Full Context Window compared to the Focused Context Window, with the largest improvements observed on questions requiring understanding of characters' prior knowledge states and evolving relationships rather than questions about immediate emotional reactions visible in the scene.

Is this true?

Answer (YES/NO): NO